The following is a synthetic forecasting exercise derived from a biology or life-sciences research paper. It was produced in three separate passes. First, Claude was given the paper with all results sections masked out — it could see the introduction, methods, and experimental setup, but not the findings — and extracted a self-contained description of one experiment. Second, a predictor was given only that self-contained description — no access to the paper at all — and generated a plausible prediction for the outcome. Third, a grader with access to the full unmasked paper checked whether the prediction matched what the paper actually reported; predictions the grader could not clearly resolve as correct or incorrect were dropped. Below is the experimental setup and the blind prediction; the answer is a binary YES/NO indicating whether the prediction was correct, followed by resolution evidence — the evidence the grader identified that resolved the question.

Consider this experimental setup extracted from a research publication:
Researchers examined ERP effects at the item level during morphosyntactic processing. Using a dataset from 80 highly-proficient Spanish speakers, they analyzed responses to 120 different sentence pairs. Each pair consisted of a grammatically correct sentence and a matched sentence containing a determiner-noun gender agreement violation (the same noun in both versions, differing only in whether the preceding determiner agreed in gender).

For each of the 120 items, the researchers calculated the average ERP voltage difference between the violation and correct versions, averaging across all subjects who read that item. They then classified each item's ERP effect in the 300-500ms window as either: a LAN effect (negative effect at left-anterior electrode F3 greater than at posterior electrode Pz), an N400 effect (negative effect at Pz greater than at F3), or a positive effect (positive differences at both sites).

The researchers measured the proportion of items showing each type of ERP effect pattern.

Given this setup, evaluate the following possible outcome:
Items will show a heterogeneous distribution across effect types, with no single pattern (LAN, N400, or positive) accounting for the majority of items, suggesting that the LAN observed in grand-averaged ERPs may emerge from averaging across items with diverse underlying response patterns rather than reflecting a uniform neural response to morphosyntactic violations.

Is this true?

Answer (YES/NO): YES